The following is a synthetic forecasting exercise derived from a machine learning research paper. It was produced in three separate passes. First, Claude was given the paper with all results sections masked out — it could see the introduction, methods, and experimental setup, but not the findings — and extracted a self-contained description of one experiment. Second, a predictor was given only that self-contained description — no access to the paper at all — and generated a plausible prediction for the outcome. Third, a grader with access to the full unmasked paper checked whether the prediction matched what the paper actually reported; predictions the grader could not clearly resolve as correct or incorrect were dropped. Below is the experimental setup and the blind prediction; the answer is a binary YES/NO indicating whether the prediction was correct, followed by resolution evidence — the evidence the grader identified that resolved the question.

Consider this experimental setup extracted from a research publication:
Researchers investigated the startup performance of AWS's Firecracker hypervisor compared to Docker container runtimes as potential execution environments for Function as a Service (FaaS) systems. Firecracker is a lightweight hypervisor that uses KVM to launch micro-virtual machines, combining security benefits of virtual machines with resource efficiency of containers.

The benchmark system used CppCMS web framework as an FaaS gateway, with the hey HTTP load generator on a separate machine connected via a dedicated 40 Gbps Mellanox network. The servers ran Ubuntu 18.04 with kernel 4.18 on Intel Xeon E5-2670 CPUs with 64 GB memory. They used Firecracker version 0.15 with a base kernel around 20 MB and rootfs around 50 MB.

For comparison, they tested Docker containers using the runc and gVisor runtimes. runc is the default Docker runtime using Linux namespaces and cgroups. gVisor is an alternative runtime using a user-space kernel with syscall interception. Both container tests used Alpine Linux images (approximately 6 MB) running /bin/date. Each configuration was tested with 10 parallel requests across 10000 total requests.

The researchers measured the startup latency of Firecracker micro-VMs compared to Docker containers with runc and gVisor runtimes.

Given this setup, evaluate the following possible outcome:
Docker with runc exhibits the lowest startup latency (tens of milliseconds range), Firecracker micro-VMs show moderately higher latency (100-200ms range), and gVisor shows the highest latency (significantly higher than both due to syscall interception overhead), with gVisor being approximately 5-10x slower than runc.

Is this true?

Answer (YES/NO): NO